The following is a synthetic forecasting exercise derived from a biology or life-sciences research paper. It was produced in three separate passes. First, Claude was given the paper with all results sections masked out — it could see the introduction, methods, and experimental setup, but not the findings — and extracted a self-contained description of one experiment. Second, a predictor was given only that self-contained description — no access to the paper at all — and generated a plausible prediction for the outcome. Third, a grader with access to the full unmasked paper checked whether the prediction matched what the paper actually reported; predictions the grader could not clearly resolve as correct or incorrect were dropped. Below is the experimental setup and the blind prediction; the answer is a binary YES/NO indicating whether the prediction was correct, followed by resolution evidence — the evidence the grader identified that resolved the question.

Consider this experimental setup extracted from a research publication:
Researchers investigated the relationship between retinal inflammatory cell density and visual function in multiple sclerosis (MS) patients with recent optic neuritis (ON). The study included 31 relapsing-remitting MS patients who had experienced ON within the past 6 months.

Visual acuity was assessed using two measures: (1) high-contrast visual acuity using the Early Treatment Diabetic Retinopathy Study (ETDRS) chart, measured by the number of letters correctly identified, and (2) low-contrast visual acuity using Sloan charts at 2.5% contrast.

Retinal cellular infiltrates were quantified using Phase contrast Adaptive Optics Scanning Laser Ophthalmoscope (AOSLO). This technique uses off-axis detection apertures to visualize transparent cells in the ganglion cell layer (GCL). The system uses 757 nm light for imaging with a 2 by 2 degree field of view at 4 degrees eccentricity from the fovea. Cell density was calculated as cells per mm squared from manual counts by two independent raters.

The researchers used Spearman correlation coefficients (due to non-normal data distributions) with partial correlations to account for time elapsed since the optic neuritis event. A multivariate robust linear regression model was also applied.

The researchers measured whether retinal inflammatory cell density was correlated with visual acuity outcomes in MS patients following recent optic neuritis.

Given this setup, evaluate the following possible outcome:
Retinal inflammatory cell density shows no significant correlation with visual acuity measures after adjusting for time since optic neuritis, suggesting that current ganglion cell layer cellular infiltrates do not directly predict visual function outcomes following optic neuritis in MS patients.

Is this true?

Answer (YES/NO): YES